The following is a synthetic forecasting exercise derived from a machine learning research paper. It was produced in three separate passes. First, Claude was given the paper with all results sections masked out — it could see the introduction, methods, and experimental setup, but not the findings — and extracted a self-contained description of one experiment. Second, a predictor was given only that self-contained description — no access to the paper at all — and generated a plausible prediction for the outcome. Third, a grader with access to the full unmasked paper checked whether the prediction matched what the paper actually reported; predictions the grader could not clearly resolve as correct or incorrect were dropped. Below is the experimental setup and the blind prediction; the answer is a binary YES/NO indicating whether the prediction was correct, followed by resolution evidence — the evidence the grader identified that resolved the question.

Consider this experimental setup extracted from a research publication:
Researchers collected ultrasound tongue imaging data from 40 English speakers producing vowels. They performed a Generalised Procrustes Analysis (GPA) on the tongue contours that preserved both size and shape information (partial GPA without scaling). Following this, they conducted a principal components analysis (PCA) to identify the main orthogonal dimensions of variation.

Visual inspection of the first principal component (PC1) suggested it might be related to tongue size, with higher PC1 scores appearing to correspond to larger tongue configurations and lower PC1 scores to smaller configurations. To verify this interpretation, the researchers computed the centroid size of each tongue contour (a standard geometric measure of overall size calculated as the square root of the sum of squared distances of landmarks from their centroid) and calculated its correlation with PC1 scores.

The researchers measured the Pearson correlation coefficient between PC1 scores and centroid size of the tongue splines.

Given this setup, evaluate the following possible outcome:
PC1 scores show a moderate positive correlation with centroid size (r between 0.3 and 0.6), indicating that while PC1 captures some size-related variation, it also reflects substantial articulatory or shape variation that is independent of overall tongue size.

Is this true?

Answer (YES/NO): NO